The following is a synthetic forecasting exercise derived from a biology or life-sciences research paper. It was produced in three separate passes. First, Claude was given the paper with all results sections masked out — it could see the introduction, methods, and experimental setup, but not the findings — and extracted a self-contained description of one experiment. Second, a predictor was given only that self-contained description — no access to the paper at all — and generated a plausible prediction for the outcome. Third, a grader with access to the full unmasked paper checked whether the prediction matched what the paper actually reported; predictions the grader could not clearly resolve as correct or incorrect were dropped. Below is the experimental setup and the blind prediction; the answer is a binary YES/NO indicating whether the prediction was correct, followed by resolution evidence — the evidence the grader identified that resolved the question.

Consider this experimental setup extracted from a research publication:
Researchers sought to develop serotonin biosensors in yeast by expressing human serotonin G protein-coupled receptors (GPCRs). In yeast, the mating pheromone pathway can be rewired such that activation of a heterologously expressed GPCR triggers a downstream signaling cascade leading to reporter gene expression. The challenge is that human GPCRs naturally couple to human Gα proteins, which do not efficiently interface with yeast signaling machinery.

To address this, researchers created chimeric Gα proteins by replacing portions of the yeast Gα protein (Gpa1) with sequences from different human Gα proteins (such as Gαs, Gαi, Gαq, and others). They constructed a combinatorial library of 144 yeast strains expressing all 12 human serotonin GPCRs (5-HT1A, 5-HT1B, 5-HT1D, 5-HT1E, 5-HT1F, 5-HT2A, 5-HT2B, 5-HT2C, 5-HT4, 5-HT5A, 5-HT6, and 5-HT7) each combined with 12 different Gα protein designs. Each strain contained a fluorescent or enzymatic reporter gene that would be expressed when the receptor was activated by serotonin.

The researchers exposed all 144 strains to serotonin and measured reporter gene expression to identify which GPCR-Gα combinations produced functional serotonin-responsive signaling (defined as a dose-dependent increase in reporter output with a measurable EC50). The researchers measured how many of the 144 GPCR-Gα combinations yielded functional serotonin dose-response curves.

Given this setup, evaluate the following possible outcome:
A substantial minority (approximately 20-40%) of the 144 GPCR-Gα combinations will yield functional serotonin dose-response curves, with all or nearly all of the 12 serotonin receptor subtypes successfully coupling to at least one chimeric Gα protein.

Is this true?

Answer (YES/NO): NO